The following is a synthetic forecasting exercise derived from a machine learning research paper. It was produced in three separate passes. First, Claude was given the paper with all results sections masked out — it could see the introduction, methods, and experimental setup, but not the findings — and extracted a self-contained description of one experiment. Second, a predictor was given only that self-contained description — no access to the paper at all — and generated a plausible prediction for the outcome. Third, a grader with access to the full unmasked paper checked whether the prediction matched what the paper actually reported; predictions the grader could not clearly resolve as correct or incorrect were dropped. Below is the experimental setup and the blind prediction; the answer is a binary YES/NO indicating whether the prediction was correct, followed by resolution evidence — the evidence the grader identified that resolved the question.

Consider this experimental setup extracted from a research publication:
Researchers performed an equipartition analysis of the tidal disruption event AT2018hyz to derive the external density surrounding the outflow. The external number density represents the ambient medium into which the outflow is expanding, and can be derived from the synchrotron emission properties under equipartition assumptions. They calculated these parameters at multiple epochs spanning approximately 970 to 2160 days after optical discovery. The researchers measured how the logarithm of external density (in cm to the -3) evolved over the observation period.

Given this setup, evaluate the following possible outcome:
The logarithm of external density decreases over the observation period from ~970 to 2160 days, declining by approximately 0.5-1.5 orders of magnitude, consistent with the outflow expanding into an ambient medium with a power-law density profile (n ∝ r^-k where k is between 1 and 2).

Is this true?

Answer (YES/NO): NO